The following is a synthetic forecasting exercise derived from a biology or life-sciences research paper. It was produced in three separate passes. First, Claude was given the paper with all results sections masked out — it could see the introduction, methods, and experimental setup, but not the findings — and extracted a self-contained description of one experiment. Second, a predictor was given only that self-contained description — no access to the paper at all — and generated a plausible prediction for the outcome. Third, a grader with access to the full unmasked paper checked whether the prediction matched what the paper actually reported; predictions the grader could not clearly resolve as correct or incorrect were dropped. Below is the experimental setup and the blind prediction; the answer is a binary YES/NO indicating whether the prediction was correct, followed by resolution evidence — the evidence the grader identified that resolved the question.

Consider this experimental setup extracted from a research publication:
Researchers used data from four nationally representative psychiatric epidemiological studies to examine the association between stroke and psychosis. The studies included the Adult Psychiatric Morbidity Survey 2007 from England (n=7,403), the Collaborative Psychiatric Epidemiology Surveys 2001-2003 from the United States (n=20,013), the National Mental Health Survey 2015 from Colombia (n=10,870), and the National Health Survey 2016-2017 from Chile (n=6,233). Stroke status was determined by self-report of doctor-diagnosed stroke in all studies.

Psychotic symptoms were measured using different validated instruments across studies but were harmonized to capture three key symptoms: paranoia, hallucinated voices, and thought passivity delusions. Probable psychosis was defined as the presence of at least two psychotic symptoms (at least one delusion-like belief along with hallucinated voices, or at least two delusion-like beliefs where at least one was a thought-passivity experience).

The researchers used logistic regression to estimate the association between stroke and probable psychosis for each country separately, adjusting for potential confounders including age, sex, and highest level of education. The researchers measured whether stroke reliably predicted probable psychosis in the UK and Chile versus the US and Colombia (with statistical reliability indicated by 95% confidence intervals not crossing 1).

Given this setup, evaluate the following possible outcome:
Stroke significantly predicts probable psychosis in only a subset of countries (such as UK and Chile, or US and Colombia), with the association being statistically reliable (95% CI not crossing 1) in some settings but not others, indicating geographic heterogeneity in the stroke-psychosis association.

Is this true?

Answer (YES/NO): YES